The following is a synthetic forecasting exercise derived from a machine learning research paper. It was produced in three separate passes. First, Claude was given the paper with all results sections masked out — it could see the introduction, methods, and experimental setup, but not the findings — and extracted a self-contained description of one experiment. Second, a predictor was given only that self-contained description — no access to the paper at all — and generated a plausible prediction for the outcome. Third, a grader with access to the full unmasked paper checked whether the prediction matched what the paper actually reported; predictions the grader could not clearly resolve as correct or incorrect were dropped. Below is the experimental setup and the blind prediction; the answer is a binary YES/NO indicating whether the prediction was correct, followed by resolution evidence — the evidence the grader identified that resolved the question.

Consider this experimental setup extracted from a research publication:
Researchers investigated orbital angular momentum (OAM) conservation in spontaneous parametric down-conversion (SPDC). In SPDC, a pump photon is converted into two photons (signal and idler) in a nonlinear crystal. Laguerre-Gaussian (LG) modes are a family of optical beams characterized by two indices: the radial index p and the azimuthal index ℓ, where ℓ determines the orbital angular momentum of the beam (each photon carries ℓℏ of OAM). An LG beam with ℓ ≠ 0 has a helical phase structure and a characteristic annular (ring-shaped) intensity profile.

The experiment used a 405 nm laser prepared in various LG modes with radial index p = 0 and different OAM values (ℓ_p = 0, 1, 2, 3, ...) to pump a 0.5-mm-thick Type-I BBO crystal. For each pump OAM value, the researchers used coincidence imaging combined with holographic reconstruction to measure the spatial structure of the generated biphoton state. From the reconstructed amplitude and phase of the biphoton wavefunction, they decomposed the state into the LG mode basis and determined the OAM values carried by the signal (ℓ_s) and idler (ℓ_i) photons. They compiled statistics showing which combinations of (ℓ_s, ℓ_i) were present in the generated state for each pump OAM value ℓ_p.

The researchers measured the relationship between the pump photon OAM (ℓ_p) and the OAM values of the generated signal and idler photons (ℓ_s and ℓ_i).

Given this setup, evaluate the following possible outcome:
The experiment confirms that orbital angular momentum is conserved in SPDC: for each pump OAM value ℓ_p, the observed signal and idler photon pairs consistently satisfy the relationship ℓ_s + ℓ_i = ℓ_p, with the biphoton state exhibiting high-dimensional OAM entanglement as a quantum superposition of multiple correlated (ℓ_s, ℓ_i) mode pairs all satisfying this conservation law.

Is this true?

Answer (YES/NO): YES